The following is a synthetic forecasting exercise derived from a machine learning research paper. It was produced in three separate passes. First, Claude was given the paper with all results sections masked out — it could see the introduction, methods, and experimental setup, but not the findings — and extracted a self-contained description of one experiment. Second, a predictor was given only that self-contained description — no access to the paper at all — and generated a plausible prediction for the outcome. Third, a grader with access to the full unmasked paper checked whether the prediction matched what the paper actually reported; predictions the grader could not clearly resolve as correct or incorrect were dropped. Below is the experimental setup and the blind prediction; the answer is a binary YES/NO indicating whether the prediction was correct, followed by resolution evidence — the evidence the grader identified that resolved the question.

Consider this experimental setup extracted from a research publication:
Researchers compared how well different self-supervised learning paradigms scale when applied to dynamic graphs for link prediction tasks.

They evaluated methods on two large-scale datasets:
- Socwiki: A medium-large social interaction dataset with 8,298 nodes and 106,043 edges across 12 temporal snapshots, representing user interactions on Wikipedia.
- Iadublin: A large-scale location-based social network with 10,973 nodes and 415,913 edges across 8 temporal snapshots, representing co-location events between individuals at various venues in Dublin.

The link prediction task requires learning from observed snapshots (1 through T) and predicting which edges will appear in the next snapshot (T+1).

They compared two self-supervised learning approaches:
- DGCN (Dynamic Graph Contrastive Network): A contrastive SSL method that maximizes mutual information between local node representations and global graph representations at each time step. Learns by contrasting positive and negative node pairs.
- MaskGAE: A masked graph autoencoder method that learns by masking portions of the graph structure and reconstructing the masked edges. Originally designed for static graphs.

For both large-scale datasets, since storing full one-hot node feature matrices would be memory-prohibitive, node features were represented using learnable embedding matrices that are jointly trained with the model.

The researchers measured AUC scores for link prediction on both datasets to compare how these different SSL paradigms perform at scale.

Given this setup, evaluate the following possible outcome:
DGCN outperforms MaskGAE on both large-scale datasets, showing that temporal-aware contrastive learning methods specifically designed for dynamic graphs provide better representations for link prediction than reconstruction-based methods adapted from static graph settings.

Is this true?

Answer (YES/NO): YES